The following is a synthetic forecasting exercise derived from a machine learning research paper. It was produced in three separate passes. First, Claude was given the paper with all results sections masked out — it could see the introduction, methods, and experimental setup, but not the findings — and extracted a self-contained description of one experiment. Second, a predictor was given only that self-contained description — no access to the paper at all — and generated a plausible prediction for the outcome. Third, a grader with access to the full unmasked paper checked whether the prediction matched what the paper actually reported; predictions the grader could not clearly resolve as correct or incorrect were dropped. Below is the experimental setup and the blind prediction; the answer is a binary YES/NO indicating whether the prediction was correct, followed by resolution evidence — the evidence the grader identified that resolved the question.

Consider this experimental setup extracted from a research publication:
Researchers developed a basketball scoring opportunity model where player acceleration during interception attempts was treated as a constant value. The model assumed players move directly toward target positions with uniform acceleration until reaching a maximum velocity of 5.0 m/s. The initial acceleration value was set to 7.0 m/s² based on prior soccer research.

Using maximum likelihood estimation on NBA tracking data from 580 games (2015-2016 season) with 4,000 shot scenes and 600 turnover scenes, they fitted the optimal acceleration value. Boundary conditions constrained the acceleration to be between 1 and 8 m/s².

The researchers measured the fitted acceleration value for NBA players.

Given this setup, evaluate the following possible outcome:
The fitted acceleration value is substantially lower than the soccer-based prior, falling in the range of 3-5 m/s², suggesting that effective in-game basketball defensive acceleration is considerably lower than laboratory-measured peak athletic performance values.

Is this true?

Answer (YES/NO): NO